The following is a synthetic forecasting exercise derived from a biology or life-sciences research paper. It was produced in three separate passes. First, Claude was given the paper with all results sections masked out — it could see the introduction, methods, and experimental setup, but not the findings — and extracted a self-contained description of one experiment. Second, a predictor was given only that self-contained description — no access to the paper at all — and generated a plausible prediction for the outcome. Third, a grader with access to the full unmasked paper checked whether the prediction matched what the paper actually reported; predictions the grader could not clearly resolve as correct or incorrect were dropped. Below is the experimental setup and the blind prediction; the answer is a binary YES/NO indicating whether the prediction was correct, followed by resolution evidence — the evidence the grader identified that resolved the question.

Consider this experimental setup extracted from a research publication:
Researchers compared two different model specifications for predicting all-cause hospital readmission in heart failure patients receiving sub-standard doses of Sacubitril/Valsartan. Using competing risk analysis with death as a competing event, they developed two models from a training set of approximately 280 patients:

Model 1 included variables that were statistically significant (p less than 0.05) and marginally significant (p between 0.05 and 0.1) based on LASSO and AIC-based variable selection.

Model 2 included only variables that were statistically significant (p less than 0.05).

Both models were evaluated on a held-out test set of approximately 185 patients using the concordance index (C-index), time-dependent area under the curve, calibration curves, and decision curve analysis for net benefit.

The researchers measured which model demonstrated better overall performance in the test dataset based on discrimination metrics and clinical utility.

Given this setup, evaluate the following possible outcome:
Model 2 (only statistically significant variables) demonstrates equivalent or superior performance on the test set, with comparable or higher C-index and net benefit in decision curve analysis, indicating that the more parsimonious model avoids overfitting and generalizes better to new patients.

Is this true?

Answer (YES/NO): NO